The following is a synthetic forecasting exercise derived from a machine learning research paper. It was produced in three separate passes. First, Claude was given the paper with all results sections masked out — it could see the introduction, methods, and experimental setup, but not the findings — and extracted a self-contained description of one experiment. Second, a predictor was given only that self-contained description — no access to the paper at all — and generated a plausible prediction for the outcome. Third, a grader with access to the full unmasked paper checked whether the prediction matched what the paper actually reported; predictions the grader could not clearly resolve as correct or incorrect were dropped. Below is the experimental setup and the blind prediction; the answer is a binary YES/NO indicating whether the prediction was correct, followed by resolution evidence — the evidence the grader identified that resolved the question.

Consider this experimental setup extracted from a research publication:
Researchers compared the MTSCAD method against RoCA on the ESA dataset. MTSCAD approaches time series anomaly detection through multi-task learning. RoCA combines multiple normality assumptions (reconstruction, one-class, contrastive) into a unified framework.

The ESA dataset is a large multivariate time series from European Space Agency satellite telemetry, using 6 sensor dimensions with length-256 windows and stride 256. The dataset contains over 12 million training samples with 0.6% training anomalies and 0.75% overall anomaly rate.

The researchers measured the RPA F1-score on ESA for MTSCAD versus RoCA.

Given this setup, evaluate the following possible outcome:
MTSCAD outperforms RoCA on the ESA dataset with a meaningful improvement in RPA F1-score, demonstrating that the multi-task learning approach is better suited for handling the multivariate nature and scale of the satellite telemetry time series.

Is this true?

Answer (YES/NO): NO